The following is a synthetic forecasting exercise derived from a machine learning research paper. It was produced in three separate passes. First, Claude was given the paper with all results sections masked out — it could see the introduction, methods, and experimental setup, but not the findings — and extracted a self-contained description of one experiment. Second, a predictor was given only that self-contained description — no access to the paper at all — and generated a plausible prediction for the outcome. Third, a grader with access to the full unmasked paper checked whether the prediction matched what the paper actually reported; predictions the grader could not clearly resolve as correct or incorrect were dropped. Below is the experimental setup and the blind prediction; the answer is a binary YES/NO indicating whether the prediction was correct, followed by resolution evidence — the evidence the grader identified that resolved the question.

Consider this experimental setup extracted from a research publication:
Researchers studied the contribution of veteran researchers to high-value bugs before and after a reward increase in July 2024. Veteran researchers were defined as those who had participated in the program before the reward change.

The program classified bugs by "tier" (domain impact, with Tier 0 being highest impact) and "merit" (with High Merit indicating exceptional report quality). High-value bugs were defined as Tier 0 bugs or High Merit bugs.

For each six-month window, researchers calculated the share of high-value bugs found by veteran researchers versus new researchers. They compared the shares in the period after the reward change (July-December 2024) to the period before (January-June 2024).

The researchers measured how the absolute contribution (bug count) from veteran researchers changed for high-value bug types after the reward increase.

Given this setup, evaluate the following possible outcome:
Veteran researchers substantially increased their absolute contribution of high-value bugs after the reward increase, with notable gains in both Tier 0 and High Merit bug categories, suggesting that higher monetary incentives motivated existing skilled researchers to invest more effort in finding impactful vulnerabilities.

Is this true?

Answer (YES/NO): YES